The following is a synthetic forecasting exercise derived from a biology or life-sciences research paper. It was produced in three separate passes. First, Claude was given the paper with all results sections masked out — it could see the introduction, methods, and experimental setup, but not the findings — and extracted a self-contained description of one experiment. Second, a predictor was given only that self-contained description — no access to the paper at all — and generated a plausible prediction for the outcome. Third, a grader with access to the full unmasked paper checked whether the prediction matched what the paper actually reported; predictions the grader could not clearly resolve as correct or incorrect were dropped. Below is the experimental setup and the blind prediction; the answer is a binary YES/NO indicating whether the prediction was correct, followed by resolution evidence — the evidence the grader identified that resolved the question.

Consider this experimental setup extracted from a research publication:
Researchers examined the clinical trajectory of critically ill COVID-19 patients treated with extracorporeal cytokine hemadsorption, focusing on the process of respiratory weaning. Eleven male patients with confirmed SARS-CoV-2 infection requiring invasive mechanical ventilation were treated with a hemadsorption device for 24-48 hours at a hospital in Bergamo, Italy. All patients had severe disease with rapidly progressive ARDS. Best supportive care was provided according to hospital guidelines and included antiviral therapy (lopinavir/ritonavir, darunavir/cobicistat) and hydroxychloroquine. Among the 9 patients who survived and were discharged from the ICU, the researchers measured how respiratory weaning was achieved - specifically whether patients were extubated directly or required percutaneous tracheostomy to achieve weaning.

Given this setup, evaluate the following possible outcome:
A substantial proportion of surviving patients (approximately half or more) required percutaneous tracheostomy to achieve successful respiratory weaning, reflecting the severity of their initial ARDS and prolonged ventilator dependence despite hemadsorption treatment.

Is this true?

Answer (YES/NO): YES